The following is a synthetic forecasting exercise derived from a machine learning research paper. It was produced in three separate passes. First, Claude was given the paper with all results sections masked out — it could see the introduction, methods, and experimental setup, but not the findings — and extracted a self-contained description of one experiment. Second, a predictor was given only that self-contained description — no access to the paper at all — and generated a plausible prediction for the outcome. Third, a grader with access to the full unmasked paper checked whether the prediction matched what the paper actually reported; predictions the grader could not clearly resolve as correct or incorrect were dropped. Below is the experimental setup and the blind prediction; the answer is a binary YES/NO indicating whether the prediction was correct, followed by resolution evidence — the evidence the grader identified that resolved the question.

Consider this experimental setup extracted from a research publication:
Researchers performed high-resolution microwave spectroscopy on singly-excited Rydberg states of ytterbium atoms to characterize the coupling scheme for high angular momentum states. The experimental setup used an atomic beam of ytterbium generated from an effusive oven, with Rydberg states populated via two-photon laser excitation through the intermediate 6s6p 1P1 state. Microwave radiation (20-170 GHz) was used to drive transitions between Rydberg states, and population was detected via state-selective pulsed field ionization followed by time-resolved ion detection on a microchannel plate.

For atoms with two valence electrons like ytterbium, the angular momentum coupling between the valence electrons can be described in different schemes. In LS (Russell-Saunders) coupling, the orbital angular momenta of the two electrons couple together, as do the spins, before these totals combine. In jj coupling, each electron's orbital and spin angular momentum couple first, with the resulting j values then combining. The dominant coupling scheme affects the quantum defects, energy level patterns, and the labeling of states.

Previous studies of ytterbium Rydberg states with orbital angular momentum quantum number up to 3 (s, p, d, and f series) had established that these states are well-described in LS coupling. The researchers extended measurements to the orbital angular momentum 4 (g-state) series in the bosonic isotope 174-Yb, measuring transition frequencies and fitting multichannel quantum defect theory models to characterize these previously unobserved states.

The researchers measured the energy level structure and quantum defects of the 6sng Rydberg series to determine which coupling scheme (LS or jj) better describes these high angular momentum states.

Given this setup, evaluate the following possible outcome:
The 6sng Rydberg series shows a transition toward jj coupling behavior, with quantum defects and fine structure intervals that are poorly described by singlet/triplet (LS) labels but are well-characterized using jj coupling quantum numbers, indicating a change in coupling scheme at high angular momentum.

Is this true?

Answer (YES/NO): YES